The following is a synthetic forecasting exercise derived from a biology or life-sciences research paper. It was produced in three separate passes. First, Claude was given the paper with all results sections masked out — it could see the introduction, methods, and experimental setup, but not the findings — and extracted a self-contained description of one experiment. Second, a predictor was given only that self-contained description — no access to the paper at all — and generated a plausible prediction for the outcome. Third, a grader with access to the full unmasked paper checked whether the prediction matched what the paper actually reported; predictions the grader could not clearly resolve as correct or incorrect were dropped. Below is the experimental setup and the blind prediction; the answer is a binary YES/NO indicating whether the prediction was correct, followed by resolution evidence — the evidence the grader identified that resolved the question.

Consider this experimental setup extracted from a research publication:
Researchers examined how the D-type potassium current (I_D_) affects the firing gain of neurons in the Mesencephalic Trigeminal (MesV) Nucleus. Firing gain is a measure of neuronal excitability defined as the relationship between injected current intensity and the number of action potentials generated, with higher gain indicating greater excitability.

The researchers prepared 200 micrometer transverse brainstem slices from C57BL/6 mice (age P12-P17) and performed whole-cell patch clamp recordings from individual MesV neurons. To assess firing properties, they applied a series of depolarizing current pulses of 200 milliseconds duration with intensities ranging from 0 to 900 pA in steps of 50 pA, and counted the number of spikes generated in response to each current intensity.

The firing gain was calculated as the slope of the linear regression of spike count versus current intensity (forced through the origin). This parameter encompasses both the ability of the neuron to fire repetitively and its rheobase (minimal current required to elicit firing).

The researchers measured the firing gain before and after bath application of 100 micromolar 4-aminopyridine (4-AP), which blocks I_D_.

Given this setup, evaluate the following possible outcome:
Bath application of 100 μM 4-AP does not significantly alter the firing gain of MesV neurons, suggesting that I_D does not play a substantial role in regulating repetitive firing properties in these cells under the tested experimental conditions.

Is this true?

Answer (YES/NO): NO